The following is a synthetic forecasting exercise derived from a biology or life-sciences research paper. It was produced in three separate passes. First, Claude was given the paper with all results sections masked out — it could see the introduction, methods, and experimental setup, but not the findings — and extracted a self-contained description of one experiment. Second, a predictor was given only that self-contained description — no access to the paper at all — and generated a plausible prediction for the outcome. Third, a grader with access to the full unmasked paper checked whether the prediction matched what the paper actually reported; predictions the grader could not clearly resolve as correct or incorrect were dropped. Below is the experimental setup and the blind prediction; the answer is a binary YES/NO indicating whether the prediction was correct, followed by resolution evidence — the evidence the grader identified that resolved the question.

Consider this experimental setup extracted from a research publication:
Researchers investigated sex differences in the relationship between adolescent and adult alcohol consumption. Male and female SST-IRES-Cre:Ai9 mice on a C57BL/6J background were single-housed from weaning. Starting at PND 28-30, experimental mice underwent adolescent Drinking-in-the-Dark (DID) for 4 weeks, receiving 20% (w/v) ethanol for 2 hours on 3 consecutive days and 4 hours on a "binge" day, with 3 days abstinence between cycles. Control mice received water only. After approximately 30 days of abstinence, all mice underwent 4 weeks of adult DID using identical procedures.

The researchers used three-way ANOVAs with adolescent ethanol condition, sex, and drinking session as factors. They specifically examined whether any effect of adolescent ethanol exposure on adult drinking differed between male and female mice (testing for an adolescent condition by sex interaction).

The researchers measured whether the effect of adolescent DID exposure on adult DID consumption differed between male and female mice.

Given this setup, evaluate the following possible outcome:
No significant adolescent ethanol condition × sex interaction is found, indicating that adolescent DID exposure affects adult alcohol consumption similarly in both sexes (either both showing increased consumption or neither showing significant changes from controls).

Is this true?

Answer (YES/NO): YES